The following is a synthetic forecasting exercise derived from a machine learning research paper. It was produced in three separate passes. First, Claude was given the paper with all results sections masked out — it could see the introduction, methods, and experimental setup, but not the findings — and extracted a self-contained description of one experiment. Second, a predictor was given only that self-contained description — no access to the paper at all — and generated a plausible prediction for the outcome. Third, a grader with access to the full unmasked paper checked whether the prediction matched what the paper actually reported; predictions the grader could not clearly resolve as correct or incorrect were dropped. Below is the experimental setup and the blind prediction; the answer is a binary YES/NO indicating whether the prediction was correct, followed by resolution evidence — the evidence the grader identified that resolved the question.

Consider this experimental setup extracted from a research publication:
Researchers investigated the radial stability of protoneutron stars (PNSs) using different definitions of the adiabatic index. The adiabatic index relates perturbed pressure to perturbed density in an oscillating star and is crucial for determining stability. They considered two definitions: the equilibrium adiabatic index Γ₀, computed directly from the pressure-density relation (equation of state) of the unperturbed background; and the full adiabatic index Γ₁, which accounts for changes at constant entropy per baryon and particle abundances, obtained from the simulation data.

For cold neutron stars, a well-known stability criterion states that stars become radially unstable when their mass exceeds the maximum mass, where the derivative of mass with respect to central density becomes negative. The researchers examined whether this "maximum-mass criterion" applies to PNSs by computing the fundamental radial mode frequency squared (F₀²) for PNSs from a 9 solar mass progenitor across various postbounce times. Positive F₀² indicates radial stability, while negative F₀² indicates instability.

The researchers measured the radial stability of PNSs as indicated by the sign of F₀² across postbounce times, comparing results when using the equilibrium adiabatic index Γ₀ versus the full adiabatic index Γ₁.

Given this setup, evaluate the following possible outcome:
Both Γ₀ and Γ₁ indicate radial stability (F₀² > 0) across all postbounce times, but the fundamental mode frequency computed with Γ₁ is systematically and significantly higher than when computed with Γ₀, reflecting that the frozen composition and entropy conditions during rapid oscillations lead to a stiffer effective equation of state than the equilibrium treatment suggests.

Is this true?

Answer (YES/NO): NO